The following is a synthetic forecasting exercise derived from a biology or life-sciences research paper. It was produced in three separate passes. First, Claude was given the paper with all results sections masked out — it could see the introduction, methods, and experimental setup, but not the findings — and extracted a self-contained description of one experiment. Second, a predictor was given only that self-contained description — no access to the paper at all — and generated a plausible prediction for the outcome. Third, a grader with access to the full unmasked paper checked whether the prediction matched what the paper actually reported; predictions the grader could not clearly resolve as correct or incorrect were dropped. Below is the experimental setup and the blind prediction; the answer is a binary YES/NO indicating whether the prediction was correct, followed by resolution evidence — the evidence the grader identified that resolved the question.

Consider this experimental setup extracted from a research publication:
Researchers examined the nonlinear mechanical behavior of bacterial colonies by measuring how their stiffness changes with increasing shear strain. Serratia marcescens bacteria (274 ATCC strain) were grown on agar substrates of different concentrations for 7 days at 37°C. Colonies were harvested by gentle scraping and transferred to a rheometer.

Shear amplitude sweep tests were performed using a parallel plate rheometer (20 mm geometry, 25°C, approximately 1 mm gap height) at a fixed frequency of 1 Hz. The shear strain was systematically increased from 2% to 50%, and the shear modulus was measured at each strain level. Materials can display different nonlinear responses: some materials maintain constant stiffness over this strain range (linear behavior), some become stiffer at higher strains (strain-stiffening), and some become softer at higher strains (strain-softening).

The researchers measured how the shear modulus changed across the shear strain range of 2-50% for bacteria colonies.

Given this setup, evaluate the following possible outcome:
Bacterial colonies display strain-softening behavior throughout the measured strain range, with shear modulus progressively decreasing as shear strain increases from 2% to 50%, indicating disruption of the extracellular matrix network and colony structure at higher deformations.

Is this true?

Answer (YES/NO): NO